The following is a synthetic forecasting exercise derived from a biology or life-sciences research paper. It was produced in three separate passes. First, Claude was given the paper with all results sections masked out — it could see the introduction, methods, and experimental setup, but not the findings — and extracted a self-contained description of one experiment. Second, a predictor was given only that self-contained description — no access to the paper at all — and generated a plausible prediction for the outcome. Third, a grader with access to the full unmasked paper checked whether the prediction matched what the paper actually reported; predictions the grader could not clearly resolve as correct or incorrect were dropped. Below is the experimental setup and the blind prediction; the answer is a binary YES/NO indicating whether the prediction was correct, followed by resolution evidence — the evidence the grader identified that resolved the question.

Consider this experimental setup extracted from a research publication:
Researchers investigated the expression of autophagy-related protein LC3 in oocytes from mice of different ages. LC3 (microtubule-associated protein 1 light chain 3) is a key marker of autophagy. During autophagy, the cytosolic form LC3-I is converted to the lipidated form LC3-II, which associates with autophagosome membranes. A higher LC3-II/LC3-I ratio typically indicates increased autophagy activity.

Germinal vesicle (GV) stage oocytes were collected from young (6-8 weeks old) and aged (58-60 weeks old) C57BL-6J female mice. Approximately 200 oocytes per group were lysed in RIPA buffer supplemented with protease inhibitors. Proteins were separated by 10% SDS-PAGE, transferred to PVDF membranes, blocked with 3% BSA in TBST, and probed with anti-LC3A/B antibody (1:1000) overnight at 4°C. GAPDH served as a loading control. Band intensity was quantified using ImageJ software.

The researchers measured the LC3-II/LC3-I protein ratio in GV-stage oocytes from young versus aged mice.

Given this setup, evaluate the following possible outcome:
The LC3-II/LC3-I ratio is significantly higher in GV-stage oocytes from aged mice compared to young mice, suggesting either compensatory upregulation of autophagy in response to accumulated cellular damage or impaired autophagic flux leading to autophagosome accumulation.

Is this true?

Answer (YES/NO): YES